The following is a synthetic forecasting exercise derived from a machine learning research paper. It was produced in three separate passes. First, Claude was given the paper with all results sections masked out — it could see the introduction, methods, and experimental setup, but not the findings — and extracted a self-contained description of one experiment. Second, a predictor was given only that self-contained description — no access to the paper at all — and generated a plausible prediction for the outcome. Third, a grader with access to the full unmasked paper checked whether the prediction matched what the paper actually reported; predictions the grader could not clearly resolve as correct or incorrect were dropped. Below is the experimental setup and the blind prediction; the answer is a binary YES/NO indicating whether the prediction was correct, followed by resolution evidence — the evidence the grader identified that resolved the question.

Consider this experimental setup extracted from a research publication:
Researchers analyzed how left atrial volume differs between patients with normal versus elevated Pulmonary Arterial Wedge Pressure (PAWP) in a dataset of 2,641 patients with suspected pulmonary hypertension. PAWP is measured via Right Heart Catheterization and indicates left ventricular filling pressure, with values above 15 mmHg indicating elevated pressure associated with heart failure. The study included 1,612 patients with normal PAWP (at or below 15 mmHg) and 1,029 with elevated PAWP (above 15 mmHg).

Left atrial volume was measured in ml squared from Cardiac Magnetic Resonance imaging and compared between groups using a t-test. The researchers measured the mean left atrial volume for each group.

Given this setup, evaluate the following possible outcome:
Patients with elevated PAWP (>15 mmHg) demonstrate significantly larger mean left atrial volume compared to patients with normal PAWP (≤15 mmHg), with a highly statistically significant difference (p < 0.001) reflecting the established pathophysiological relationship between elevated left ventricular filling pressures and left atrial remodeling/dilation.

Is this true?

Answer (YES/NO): NO